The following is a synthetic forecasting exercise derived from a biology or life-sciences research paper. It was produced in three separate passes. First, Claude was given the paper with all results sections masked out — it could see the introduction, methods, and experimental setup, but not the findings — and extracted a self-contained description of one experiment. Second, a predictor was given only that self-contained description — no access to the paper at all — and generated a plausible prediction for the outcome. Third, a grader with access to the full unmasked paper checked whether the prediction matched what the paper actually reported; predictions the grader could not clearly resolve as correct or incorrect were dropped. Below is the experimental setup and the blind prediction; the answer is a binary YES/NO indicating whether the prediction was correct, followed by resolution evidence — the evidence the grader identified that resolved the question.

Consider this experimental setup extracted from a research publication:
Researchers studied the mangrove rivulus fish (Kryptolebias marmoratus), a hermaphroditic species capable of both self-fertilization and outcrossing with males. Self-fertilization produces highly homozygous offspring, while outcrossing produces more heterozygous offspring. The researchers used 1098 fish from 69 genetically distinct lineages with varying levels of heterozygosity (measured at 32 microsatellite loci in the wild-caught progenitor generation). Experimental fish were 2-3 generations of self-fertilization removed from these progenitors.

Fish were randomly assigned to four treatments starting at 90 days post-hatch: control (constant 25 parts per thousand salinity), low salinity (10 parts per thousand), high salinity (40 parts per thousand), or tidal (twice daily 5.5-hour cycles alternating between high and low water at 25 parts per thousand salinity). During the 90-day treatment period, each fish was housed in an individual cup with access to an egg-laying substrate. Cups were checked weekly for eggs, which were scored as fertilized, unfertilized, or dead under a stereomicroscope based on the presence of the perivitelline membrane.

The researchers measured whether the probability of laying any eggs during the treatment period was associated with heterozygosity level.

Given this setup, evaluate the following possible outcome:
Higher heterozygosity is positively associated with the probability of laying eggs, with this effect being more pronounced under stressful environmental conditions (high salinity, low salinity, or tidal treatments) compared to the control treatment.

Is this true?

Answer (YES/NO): NO